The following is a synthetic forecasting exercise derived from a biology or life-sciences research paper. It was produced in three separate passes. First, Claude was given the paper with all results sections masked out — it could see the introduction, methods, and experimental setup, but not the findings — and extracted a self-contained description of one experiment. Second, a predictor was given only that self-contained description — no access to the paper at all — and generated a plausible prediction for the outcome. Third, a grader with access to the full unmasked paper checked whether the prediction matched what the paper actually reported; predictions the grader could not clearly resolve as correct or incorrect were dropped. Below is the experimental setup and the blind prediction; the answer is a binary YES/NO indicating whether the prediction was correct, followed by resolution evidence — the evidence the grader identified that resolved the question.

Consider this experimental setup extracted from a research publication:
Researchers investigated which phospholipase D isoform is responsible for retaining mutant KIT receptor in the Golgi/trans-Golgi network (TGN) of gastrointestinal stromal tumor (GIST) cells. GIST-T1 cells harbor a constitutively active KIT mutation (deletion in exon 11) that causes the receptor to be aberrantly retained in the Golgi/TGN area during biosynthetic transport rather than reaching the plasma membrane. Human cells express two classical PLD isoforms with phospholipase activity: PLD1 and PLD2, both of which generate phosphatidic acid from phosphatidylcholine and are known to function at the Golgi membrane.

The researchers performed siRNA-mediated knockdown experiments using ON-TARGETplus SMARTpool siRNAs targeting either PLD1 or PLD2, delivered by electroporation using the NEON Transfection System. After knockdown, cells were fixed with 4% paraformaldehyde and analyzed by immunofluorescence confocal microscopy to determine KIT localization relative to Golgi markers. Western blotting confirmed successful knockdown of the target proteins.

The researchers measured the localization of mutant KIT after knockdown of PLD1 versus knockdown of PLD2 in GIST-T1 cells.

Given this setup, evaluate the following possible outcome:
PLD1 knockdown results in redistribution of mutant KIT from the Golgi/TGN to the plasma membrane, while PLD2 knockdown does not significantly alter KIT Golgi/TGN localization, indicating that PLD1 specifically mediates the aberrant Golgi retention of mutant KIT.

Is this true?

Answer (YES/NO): NO